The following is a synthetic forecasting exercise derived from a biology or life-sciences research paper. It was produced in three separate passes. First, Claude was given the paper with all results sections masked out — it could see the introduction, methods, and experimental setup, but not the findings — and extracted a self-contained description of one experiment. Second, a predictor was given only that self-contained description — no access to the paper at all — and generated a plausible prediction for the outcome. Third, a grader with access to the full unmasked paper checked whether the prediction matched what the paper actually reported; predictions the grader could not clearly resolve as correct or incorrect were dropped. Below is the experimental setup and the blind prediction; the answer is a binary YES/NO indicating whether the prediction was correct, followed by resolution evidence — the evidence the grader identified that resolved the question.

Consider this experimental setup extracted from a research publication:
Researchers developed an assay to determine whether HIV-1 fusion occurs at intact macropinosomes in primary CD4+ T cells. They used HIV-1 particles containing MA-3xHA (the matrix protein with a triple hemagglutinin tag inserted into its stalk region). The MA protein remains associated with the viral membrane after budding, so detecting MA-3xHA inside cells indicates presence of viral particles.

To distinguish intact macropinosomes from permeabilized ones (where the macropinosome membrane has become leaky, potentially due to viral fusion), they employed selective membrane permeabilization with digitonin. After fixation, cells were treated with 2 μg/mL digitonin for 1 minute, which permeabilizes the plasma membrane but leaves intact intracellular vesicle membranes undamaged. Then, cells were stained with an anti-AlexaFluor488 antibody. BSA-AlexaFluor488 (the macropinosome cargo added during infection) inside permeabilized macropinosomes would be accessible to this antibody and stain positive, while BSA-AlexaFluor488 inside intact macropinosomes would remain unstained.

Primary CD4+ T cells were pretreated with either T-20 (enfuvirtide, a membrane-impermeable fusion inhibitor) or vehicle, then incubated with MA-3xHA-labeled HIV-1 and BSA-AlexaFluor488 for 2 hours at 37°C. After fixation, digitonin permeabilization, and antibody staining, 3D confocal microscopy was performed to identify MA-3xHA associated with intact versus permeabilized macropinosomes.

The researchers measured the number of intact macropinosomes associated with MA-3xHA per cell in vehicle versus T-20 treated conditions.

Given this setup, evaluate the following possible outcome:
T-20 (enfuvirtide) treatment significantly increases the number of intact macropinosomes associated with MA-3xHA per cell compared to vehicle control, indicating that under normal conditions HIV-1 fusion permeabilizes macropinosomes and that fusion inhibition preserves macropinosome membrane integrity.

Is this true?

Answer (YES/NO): NO